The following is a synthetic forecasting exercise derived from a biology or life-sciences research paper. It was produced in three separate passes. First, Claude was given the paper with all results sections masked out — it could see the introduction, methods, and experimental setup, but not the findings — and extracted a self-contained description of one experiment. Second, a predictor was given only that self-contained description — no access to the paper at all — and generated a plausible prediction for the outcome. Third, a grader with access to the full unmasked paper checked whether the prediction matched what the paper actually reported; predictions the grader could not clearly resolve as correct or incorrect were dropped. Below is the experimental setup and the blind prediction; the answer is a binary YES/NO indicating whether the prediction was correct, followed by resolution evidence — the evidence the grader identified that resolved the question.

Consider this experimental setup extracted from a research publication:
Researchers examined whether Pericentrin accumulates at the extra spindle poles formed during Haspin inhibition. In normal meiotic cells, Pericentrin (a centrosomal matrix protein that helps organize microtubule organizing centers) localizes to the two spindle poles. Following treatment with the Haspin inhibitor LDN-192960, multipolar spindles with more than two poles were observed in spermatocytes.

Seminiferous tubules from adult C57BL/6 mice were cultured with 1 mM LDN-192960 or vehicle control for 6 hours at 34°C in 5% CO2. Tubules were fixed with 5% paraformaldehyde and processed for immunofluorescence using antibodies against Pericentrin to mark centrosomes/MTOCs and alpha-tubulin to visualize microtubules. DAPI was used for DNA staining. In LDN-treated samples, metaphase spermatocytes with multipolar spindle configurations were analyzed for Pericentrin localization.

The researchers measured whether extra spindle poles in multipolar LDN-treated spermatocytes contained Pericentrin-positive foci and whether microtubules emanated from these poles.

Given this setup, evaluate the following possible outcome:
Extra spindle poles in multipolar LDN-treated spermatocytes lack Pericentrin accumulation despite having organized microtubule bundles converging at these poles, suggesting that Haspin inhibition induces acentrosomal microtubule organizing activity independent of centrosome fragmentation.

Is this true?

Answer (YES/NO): NO